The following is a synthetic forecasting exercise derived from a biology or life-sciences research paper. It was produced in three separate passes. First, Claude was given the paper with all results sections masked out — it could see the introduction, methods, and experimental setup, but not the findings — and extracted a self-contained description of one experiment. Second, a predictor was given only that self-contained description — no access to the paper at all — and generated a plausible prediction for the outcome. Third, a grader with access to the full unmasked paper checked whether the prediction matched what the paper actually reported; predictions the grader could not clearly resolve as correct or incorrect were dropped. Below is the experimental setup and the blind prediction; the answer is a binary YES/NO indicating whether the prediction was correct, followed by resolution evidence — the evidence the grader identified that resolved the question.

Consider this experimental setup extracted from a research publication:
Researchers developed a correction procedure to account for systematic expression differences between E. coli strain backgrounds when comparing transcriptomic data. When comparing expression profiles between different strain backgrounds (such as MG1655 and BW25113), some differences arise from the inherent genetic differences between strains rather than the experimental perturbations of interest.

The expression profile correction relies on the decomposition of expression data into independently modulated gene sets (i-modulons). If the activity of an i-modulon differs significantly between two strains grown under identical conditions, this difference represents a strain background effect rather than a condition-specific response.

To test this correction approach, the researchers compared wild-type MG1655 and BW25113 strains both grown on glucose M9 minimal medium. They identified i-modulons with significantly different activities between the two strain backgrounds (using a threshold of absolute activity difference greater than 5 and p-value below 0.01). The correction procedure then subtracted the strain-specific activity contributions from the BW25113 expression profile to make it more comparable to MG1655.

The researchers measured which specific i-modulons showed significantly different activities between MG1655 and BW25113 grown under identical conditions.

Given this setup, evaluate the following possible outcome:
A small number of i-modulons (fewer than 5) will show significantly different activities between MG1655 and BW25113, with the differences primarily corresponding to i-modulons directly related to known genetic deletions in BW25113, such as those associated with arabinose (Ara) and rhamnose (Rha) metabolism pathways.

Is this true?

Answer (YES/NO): NO